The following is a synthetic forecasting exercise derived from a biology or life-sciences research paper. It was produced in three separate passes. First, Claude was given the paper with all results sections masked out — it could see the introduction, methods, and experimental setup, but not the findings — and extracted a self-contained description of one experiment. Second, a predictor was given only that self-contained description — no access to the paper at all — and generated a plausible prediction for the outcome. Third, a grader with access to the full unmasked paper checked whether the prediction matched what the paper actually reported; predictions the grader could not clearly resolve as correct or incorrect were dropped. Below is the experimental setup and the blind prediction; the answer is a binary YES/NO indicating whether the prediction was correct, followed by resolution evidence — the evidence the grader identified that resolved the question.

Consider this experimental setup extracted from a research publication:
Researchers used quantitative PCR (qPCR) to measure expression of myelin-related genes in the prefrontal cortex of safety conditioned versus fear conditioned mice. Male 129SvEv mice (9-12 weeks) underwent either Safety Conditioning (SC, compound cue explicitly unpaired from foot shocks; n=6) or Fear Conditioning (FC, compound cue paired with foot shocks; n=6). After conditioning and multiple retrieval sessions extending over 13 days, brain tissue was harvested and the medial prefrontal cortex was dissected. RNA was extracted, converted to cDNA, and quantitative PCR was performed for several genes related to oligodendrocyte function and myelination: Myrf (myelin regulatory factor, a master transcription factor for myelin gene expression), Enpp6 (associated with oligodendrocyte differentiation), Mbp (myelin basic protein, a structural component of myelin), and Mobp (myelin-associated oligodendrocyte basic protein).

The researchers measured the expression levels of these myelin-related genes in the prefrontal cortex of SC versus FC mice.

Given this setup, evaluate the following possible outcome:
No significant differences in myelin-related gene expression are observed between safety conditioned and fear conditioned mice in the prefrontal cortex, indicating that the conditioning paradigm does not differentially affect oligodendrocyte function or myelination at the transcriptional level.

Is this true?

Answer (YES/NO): NO